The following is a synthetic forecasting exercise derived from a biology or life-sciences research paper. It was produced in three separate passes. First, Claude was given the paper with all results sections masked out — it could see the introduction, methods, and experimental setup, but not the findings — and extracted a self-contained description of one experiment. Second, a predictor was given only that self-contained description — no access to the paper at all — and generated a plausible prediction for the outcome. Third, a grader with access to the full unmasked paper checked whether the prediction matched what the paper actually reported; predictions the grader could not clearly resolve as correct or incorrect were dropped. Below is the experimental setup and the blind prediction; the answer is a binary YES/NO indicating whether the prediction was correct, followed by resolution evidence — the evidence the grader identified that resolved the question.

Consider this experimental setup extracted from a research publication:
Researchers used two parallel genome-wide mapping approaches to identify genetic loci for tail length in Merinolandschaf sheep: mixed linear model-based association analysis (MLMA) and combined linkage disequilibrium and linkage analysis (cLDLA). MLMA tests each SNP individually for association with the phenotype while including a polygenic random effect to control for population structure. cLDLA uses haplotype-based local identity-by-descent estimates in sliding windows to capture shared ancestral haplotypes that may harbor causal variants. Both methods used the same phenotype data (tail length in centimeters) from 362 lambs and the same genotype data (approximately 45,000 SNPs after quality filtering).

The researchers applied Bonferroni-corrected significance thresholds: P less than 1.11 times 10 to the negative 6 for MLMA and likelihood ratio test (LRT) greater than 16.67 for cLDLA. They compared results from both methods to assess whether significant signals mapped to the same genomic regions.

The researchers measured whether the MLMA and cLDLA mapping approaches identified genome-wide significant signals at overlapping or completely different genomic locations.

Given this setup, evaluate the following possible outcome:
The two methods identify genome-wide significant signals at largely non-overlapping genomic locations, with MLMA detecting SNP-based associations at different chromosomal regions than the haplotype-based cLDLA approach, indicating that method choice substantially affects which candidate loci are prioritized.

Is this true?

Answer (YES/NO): NO